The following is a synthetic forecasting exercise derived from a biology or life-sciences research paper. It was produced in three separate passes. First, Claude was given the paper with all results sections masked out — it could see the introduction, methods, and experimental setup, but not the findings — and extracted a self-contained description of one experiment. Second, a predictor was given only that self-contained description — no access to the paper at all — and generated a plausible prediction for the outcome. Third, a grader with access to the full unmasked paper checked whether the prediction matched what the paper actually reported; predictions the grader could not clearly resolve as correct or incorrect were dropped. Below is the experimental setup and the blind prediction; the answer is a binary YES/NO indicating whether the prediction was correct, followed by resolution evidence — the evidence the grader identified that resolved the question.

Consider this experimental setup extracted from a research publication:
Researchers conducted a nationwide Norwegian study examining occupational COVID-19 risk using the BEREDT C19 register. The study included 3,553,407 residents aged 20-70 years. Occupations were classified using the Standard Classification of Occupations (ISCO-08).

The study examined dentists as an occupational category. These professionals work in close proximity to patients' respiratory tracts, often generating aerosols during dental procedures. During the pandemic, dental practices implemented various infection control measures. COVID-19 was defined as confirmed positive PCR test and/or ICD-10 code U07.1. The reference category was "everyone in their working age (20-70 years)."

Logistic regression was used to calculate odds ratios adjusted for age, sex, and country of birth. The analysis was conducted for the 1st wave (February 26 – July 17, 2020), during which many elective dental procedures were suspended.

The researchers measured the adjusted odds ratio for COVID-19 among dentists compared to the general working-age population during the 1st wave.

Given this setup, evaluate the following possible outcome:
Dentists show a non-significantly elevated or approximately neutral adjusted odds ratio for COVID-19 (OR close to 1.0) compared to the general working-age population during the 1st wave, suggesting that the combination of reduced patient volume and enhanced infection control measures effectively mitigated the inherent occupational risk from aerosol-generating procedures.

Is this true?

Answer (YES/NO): NO